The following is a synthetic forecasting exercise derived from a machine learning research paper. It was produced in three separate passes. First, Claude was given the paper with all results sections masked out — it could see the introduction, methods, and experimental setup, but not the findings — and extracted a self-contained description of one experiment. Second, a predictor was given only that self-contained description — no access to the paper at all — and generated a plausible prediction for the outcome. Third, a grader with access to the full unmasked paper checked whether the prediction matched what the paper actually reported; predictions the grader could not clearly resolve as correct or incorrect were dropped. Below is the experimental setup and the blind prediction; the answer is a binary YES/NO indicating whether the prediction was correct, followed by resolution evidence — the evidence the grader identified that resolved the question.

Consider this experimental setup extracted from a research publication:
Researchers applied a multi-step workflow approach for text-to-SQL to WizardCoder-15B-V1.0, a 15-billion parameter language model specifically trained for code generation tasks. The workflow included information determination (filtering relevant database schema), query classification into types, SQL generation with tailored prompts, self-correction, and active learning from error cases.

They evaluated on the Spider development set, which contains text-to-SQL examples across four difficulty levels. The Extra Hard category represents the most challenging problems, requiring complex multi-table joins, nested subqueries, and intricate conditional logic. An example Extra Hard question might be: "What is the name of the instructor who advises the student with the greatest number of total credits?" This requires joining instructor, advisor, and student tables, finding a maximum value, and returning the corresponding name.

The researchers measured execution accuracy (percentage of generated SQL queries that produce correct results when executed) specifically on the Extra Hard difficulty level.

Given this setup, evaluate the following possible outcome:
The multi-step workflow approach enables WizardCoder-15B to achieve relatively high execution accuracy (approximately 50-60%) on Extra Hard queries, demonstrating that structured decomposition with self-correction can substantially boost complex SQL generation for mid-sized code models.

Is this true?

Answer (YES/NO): NO